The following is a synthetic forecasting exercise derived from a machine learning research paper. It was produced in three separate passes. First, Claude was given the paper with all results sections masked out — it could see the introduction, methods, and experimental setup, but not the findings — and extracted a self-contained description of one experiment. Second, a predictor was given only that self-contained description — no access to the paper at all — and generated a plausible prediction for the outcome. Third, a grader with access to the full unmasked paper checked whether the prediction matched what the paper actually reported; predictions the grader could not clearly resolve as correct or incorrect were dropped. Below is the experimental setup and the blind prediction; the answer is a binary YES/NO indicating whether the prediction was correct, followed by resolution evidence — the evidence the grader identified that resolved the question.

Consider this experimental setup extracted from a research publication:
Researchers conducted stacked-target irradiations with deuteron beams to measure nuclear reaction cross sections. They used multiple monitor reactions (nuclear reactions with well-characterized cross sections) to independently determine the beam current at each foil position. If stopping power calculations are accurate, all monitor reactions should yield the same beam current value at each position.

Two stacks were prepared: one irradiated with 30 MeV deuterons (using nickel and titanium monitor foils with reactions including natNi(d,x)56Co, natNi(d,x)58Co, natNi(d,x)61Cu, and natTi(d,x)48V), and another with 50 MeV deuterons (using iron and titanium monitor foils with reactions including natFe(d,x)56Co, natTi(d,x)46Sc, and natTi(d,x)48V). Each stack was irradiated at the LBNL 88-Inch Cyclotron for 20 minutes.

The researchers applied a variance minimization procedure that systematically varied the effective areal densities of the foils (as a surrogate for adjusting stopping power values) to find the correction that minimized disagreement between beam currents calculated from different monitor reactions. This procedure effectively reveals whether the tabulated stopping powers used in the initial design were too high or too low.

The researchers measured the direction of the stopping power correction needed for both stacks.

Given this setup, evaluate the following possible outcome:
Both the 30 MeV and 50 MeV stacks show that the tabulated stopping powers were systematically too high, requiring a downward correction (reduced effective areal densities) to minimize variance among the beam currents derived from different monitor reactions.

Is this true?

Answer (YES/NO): NO